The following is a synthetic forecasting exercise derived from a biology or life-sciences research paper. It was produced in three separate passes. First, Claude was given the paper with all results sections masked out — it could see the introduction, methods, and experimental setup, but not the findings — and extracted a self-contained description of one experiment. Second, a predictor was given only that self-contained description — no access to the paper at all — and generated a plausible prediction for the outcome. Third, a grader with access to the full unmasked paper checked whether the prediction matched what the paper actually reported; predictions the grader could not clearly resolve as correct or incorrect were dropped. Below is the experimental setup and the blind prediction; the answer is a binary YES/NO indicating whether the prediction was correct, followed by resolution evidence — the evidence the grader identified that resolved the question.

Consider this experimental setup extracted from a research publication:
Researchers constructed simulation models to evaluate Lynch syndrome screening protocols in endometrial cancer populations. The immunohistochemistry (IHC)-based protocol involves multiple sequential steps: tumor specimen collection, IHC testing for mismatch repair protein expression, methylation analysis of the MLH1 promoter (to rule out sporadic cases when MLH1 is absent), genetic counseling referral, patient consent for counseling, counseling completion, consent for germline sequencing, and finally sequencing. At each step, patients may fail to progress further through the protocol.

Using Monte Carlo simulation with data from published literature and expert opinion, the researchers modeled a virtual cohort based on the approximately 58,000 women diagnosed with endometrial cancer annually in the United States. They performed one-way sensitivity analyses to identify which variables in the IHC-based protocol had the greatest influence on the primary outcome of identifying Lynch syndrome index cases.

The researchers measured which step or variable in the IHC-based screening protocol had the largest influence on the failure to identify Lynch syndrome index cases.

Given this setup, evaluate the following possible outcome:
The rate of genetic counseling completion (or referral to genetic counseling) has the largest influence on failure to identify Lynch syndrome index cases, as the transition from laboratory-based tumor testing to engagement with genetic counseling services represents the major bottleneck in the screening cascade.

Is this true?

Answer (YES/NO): NO